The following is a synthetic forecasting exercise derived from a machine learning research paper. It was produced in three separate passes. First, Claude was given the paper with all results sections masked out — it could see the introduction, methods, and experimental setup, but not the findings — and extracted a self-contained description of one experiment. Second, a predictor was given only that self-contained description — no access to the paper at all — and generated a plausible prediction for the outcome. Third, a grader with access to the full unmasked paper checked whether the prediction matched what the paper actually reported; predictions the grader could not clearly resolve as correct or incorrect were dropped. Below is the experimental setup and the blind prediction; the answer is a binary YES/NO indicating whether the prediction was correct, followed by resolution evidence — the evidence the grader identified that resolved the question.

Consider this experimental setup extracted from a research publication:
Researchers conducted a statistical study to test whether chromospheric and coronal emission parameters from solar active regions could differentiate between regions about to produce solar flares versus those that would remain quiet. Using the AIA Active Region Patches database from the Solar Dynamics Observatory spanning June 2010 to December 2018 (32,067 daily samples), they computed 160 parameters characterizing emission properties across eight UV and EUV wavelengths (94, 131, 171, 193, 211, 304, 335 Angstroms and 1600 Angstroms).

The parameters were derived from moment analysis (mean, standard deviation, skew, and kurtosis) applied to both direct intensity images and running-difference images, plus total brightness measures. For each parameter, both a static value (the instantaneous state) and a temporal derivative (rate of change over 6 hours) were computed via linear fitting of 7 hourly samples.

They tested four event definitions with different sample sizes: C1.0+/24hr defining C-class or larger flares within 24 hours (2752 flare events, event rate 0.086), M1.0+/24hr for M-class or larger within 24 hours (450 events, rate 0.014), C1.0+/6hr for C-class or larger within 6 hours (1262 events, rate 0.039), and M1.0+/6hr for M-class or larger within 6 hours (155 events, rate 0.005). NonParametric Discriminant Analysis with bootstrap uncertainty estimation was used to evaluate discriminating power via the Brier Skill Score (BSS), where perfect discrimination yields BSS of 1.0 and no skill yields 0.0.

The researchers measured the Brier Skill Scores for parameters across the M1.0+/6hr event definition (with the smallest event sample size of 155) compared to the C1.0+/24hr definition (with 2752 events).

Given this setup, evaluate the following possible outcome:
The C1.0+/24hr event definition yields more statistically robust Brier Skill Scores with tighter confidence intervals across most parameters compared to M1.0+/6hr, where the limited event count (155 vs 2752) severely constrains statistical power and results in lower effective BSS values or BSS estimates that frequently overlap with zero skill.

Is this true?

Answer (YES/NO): YES